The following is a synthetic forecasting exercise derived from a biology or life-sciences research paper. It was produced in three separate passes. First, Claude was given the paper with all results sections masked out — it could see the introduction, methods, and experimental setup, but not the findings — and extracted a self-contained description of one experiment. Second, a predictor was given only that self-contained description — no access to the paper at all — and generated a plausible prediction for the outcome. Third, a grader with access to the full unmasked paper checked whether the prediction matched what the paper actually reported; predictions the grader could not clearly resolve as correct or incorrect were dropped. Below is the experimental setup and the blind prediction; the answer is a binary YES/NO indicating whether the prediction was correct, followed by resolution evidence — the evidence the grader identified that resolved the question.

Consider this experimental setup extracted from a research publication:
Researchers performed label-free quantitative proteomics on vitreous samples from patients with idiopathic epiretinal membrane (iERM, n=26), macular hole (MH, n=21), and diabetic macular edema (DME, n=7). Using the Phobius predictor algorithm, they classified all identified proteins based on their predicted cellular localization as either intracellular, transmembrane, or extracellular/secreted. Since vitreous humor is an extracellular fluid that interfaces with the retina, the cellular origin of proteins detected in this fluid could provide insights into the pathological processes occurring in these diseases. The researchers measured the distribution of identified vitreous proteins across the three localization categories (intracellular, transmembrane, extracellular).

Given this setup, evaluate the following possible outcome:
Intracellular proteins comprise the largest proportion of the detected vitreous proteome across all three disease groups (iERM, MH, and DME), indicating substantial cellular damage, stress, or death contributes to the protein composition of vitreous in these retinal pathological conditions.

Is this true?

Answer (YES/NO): NO